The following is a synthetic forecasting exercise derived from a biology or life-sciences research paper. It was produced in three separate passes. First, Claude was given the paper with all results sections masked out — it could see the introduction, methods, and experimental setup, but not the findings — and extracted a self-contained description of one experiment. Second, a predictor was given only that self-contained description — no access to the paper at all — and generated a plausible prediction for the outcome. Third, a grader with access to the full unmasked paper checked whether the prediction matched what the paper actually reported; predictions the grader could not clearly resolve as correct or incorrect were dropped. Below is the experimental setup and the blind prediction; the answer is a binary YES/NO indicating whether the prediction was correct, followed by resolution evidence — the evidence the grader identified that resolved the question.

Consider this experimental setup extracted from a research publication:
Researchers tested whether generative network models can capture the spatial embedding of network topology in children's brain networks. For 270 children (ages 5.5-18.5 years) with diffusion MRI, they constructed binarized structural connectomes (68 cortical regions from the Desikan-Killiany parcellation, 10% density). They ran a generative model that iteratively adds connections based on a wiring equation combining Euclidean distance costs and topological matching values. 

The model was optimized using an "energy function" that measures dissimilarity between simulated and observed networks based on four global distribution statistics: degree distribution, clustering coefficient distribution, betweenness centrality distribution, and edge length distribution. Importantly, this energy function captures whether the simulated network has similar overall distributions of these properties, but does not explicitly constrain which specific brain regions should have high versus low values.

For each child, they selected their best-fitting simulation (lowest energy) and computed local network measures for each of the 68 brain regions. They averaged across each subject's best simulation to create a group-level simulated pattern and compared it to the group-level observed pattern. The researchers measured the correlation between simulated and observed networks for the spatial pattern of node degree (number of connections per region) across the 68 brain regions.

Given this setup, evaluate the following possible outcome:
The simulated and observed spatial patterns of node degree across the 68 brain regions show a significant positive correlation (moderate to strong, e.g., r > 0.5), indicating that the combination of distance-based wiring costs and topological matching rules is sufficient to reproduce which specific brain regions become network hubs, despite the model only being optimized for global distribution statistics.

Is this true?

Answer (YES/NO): YES